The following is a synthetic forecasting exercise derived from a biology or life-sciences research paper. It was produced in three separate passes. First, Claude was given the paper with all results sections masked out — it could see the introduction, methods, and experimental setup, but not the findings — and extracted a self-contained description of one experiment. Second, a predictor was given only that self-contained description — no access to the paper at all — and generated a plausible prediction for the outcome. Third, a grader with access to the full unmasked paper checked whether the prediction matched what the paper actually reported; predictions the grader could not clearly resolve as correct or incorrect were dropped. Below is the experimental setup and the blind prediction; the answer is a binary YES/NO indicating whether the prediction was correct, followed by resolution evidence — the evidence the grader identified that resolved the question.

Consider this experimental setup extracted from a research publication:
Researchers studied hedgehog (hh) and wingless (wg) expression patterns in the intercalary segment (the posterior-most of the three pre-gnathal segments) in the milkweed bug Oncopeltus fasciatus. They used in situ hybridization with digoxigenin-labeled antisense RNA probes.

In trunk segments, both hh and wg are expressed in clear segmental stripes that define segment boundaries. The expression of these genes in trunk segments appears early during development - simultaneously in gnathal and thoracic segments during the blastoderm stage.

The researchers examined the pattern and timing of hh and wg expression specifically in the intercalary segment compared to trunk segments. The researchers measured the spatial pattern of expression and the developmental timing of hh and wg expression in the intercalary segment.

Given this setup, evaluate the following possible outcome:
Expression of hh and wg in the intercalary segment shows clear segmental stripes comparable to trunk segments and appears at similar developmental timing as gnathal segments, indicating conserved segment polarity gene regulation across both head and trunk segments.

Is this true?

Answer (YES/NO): NO